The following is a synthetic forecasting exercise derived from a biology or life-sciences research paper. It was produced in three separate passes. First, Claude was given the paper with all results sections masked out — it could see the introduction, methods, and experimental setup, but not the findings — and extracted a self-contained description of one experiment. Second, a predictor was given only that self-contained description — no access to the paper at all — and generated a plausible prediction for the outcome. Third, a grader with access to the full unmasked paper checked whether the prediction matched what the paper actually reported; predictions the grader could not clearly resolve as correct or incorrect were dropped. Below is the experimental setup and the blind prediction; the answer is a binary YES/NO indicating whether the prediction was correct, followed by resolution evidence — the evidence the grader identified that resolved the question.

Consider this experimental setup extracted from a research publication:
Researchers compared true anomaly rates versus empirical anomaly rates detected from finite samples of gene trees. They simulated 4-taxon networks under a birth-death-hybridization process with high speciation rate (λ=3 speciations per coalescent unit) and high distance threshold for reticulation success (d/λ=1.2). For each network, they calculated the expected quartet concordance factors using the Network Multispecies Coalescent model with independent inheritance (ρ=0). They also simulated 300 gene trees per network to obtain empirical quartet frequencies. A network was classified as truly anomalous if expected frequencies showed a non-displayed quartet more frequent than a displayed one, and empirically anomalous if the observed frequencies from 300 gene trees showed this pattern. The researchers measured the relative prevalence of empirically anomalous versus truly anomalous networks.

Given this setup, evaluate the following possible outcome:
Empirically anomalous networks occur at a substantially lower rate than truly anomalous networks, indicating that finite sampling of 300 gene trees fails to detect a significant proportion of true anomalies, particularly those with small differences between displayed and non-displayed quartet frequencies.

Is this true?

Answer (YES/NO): NO